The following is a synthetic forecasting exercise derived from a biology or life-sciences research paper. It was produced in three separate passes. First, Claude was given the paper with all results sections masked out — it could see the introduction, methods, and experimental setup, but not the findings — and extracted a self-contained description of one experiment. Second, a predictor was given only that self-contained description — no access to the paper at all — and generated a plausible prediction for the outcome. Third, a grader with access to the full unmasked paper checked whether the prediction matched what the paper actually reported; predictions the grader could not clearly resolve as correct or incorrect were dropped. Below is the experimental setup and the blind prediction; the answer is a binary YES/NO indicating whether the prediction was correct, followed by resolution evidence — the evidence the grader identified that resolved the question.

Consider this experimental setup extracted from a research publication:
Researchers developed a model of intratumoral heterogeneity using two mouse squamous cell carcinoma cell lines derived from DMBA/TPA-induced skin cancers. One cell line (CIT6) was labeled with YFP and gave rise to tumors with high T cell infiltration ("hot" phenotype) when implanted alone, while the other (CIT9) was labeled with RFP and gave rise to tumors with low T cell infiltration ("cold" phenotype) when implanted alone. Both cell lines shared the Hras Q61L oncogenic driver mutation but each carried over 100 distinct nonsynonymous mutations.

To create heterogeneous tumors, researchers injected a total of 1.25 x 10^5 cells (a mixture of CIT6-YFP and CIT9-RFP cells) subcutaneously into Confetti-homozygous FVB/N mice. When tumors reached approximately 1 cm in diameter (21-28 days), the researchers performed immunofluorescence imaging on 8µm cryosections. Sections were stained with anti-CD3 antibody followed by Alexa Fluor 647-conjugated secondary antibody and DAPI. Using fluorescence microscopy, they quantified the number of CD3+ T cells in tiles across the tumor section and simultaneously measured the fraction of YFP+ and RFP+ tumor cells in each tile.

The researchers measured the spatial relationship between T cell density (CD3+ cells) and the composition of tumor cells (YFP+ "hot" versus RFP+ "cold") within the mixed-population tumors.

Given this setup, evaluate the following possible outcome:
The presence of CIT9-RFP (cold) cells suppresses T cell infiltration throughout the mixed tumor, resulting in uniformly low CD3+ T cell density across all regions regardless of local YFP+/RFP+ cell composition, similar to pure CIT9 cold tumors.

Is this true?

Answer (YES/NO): NO